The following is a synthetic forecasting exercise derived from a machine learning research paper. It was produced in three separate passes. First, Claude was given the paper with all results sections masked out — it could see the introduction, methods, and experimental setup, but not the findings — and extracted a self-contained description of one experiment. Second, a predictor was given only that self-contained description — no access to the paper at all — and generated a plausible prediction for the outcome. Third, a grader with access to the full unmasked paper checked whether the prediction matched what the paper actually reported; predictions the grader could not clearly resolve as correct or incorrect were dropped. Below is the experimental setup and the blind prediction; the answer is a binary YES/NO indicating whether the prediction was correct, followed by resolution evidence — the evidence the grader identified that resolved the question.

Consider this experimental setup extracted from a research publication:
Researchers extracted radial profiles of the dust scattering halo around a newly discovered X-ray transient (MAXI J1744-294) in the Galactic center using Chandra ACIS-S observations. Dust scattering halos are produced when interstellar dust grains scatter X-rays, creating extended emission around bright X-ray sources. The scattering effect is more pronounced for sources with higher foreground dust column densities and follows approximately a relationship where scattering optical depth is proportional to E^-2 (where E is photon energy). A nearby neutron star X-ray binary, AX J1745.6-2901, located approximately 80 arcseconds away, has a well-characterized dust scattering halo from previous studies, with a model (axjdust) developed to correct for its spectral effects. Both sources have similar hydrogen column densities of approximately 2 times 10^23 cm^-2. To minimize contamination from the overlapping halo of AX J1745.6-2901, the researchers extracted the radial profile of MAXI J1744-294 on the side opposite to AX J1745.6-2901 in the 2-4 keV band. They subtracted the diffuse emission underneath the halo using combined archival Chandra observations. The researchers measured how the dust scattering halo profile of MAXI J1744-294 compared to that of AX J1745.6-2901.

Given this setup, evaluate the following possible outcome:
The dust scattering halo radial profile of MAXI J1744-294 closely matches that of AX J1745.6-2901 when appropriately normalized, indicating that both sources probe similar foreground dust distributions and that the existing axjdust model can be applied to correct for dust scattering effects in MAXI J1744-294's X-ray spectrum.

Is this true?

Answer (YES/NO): YES